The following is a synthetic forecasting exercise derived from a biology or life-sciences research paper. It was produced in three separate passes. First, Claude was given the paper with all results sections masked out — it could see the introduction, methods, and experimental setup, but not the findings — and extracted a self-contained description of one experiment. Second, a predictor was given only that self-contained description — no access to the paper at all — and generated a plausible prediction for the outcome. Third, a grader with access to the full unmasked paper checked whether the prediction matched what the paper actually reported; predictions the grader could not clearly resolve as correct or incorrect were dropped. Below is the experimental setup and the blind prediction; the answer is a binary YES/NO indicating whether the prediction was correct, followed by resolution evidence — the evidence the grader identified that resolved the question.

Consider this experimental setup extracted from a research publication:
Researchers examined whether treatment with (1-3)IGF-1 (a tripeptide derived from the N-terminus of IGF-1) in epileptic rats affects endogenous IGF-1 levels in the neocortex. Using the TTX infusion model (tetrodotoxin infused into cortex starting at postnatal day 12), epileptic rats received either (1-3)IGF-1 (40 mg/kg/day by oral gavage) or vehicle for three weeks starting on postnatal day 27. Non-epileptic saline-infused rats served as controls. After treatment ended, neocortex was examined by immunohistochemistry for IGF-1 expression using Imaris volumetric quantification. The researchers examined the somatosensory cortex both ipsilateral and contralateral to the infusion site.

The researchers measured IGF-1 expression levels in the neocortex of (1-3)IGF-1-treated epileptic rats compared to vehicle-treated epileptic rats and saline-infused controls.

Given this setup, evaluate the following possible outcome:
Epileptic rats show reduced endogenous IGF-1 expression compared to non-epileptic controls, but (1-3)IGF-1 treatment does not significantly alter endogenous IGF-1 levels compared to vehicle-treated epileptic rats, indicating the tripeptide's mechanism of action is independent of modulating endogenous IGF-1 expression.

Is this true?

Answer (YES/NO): NO